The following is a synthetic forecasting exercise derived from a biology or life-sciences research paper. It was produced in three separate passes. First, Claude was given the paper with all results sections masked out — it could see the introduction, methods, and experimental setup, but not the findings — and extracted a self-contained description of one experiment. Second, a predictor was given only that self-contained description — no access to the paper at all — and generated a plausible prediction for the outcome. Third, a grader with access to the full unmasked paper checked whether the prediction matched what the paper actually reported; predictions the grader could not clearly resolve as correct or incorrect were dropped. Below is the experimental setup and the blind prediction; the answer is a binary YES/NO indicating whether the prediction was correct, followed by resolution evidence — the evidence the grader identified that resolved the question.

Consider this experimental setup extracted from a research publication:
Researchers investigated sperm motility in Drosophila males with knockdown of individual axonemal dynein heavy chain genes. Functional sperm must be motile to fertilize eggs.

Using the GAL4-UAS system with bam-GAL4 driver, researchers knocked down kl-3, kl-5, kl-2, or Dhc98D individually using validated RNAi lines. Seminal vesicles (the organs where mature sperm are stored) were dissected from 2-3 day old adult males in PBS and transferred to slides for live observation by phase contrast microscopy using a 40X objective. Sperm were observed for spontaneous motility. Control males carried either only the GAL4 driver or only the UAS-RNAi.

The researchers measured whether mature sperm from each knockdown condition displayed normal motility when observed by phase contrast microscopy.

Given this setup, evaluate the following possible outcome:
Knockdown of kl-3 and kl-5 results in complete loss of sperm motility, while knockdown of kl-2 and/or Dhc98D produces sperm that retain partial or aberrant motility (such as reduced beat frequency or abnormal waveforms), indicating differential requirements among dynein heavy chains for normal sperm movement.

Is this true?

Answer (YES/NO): NO